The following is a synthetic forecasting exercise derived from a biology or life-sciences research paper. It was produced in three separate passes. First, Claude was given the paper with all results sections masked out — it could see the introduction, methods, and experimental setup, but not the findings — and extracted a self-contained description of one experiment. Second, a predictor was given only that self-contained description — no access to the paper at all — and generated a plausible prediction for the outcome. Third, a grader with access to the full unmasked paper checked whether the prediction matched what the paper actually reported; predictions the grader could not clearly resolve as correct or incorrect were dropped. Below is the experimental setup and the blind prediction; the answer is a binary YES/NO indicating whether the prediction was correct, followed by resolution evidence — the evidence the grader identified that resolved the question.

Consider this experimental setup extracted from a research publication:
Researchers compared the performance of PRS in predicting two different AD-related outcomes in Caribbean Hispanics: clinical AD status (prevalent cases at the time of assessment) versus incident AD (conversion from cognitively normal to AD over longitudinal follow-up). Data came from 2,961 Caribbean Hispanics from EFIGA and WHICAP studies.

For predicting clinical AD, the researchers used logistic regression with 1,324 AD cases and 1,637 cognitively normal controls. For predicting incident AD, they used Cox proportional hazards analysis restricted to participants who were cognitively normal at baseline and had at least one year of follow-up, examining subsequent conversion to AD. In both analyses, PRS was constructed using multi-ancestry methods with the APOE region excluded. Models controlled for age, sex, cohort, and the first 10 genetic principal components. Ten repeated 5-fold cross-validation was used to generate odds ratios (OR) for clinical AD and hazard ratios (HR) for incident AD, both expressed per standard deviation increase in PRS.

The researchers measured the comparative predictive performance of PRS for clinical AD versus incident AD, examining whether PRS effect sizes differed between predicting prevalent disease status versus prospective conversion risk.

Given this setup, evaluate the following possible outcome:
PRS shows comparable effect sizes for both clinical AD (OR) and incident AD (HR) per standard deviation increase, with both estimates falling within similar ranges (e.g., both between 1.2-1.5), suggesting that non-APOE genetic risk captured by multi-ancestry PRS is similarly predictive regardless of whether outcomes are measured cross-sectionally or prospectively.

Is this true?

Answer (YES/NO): NO